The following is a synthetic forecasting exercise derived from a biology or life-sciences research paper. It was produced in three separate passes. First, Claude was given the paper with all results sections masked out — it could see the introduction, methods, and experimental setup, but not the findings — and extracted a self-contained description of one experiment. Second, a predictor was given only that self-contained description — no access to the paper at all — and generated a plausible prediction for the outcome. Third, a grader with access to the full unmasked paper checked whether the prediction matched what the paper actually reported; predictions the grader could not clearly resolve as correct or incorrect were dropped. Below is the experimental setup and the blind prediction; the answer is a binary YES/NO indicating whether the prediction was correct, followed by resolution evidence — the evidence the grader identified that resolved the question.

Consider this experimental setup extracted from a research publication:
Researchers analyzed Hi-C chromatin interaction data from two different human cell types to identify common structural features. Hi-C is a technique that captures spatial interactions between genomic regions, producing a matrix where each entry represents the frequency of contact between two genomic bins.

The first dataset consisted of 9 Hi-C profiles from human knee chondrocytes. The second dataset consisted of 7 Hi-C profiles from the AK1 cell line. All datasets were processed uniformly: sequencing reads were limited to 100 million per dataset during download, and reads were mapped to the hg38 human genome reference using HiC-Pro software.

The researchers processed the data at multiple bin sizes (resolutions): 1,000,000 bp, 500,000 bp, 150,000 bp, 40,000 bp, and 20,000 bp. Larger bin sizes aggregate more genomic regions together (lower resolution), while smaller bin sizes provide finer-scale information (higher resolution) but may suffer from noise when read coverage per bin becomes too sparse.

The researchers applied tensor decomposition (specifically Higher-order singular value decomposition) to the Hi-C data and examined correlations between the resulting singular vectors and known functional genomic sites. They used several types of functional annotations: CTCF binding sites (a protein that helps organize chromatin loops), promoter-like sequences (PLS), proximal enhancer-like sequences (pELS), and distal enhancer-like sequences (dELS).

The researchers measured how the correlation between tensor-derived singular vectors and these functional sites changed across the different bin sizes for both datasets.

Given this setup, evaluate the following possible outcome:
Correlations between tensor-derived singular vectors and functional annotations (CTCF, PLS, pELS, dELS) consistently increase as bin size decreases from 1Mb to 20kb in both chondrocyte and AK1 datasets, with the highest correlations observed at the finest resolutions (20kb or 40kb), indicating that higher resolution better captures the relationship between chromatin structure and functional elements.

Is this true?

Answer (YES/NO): NO